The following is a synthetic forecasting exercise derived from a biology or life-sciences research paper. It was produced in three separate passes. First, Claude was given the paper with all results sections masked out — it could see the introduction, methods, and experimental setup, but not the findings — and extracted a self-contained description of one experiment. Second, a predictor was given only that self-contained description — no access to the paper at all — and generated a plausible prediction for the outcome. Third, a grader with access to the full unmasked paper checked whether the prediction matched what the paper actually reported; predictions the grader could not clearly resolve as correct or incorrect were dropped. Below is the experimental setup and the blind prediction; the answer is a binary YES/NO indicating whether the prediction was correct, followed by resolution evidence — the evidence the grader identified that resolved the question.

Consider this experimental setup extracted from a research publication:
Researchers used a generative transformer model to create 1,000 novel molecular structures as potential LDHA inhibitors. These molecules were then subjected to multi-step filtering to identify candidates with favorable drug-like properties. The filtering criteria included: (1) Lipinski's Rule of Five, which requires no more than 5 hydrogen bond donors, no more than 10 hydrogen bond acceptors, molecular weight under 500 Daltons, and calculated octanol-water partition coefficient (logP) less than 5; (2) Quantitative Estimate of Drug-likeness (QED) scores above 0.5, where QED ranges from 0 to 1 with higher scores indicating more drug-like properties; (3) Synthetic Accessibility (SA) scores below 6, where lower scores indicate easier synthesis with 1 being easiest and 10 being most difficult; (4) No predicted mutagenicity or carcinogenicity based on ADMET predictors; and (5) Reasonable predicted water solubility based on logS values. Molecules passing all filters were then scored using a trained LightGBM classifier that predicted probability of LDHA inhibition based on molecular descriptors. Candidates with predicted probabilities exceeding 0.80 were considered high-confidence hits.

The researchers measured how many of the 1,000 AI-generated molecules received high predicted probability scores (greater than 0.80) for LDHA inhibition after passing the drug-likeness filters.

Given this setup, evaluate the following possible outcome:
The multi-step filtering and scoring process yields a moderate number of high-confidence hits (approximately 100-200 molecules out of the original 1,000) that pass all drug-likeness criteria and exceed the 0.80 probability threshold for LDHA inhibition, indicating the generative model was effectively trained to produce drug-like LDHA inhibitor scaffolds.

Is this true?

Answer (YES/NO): YES